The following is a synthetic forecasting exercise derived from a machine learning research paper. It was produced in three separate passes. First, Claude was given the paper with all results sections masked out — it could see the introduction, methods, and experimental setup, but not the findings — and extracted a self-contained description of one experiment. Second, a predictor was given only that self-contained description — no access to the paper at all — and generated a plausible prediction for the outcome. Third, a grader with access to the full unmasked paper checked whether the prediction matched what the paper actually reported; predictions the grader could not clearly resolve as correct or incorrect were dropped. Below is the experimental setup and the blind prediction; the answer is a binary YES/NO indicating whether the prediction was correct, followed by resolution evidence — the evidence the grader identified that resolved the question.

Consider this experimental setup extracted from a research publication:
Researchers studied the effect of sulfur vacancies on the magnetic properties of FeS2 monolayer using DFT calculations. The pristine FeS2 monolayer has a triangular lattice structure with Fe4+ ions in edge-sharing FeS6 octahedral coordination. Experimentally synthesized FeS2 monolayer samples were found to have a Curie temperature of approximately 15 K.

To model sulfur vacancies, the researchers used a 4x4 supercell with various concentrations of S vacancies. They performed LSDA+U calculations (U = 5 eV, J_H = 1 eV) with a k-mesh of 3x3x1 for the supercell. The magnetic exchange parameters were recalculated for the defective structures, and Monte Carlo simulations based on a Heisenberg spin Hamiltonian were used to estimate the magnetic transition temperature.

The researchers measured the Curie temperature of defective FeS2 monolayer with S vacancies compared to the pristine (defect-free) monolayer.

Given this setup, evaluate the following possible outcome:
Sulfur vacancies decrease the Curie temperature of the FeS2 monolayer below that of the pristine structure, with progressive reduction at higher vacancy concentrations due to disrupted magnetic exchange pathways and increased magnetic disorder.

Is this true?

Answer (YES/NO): YES